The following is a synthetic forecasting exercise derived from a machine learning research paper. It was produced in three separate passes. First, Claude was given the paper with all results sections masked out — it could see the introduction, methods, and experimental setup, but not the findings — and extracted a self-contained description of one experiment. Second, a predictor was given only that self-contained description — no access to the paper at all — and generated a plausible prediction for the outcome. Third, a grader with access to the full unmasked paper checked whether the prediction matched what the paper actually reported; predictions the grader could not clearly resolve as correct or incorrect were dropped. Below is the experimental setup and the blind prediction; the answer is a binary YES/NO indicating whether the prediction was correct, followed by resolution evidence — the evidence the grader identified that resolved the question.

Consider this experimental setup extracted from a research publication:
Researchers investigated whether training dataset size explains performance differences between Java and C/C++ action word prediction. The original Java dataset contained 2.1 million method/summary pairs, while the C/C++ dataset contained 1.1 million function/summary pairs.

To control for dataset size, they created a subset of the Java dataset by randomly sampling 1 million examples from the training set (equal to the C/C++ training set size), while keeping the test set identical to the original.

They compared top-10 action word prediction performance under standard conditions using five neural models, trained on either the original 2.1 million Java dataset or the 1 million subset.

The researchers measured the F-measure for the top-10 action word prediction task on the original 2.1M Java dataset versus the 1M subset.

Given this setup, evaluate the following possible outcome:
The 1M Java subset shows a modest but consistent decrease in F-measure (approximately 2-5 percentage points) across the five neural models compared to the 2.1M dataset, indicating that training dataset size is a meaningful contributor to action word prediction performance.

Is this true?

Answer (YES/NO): NO